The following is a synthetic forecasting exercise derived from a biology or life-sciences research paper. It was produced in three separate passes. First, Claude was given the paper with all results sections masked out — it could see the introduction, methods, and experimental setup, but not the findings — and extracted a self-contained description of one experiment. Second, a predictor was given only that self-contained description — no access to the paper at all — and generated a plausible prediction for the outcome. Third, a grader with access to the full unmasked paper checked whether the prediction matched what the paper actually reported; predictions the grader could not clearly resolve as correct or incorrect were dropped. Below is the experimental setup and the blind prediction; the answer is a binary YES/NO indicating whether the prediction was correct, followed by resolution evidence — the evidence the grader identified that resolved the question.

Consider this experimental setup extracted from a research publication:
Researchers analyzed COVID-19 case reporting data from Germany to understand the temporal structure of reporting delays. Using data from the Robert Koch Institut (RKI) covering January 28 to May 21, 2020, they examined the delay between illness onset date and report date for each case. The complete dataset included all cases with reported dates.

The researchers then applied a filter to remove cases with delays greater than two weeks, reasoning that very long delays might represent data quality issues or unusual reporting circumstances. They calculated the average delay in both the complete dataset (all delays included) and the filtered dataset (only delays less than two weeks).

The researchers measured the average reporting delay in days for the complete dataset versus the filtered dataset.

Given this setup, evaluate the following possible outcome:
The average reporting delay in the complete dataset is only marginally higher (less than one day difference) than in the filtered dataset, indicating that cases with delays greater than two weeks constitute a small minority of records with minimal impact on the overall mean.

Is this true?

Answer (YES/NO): NO